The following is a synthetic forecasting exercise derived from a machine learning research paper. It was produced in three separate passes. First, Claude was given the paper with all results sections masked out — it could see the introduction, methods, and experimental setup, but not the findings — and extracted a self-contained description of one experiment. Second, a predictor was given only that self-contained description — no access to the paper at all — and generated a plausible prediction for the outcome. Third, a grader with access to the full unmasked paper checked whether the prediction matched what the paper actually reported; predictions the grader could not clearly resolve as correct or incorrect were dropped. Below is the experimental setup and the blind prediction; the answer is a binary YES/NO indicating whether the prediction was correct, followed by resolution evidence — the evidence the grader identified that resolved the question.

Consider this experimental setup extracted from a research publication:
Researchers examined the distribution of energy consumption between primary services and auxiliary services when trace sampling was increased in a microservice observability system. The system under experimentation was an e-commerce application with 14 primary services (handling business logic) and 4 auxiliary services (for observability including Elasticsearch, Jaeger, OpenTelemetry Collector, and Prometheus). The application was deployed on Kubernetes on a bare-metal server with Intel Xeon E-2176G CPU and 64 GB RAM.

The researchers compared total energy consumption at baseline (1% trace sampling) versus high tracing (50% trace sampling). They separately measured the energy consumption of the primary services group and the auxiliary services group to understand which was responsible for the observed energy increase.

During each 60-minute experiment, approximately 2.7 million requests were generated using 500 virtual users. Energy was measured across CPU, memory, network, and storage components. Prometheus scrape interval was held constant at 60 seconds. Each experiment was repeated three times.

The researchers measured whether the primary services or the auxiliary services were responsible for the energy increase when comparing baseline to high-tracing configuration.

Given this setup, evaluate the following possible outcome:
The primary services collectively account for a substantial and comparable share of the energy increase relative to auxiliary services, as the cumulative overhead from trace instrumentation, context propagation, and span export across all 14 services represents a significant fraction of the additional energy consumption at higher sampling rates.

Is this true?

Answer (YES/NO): NO